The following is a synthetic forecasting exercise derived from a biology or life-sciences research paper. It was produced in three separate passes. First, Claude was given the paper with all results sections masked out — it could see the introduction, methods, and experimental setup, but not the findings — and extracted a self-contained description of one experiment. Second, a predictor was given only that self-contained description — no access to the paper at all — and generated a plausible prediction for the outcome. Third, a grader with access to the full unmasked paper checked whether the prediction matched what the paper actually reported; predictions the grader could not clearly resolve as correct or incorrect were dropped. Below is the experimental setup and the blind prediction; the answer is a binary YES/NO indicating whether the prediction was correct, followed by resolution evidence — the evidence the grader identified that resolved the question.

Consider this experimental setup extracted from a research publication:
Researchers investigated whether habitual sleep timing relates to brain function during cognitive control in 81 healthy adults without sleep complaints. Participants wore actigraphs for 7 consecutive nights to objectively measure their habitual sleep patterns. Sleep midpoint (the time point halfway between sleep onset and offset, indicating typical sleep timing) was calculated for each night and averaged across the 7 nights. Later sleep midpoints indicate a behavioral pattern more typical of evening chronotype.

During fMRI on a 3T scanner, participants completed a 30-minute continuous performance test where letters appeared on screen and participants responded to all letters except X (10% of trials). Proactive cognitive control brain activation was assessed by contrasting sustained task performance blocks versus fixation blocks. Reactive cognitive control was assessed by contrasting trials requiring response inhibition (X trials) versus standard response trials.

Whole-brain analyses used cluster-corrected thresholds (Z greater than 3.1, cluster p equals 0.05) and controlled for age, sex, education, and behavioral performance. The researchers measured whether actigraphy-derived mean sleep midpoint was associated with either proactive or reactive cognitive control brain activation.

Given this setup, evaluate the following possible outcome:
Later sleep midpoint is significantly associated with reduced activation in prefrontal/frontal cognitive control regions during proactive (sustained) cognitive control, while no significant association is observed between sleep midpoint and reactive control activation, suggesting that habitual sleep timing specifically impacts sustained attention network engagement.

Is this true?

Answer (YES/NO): NO